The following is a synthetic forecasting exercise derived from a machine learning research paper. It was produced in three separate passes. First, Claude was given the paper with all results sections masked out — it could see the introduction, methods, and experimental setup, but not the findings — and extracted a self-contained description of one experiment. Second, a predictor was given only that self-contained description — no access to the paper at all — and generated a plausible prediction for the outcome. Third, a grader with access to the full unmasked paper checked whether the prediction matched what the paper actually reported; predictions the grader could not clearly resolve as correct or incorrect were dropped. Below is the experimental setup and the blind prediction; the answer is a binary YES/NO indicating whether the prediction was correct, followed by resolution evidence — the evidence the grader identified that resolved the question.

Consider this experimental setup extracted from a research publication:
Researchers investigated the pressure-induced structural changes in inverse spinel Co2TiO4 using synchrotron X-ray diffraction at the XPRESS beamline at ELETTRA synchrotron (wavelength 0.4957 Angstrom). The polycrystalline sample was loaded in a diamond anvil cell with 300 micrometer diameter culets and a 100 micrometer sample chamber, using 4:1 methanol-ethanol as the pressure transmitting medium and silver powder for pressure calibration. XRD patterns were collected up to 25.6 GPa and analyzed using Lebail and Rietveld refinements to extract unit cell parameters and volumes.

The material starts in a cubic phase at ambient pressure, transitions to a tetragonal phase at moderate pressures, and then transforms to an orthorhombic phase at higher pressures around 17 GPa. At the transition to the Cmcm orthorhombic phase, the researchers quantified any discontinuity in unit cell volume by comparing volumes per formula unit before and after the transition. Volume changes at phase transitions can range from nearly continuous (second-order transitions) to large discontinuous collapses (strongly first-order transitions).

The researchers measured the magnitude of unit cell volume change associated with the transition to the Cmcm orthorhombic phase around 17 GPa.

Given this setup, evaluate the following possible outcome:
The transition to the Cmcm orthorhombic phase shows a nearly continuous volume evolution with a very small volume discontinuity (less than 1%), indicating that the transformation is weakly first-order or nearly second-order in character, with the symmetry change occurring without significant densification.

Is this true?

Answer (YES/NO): NO